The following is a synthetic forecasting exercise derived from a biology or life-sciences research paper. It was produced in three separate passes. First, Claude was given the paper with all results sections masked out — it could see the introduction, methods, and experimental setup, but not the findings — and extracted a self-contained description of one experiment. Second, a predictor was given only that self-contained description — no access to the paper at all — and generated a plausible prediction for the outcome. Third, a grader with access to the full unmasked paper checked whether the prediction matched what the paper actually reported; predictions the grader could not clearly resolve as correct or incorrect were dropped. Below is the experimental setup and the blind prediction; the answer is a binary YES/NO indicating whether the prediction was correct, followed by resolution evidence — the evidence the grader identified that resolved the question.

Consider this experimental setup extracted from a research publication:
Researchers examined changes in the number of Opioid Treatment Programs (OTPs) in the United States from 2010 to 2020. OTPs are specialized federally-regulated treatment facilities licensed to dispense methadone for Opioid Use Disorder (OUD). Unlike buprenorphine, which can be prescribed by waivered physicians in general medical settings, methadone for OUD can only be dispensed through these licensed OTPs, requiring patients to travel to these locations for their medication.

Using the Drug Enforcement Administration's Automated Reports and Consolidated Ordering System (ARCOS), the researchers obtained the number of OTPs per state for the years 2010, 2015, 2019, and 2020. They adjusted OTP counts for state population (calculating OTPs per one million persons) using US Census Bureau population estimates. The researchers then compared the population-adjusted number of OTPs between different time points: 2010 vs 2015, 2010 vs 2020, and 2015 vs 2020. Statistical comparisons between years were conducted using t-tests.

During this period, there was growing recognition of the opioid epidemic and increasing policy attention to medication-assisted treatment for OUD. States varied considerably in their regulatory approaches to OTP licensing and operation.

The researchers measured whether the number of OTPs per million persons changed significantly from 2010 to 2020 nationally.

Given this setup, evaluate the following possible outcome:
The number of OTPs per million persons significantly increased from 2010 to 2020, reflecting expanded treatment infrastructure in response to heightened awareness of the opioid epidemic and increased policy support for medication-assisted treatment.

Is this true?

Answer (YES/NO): YES